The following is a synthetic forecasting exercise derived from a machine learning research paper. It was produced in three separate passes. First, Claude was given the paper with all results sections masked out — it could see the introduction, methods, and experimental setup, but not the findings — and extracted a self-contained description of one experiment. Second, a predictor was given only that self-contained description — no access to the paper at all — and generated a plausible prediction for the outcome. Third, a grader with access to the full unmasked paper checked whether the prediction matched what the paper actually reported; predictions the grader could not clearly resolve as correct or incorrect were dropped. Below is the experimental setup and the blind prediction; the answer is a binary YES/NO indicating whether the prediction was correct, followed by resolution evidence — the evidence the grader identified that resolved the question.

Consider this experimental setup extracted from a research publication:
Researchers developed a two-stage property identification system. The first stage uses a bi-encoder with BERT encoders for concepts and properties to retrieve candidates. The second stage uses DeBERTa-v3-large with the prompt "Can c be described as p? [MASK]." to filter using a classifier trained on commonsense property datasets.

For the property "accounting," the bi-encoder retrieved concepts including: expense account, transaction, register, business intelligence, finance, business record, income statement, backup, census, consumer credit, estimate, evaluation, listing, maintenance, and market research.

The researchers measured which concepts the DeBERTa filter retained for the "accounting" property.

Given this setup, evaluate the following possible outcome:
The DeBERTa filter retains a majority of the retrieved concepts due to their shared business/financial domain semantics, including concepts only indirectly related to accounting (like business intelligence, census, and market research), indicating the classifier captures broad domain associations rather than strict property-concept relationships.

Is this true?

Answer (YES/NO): NO